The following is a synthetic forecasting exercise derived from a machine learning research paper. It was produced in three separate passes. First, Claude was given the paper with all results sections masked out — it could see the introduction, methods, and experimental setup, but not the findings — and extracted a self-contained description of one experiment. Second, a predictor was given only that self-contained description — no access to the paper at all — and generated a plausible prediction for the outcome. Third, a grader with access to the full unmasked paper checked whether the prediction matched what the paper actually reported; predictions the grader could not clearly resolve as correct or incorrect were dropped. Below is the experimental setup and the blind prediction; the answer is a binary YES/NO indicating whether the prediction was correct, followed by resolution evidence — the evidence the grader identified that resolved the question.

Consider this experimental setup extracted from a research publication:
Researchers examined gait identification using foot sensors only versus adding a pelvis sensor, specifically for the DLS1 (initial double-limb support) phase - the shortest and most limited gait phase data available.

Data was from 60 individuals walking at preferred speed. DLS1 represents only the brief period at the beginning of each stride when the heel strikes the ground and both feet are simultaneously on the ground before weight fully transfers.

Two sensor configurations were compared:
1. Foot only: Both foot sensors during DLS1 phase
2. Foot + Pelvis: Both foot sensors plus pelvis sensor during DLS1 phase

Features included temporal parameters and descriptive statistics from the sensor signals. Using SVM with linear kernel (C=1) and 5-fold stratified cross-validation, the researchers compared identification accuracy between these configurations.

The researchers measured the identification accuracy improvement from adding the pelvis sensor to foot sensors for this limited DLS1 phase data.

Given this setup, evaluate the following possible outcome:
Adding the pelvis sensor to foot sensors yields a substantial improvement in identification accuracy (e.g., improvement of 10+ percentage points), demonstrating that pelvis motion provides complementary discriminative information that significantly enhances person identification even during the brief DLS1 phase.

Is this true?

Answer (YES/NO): YES